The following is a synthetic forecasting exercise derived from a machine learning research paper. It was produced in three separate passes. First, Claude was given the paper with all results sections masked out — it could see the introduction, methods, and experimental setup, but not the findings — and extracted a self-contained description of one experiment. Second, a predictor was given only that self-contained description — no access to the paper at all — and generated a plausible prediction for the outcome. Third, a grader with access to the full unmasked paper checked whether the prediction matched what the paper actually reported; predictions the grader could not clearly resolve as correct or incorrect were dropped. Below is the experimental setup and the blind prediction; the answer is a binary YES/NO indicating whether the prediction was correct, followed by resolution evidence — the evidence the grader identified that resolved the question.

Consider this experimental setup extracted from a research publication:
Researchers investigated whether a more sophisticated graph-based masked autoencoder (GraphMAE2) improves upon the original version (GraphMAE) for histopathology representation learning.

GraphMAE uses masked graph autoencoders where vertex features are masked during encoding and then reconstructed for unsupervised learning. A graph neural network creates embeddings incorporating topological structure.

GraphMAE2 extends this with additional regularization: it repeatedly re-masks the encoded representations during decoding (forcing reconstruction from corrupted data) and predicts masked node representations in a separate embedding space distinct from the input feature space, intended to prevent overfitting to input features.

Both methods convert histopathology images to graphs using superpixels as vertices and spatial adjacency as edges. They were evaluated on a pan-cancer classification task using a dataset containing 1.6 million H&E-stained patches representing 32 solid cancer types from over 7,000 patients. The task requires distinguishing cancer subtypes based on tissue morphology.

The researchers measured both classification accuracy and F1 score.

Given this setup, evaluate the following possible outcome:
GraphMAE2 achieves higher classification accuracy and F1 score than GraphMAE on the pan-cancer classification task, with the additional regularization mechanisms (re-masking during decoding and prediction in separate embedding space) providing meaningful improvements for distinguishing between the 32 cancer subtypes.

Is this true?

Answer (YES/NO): NO